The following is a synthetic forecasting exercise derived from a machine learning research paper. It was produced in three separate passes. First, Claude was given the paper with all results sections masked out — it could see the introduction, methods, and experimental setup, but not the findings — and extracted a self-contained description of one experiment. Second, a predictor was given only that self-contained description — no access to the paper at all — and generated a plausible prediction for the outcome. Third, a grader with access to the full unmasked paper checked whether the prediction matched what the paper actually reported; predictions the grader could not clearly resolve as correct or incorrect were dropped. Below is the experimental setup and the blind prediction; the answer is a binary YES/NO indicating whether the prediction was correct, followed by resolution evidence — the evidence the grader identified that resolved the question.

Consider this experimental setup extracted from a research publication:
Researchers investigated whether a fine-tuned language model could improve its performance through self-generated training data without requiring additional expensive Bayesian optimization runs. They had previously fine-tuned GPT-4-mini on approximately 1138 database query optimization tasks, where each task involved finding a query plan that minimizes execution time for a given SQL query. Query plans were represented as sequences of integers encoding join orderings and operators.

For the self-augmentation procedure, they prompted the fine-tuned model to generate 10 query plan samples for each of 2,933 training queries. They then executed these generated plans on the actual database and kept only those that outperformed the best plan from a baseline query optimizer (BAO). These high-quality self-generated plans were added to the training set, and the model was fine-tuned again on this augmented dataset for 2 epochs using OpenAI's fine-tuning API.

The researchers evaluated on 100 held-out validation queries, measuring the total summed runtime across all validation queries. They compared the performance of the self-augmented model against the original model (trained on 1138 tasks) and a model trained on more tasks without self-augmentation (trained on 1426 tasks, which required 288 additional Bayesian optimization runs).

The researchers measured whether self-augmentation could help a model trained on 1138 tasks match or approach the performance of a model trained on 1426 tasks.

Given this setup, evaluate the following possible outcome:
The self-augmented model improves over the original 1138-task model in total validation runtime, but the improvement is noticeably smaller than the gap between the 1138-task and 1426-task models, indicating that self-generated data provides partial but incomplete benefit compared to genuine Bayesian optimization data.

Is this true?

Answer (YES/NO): NO